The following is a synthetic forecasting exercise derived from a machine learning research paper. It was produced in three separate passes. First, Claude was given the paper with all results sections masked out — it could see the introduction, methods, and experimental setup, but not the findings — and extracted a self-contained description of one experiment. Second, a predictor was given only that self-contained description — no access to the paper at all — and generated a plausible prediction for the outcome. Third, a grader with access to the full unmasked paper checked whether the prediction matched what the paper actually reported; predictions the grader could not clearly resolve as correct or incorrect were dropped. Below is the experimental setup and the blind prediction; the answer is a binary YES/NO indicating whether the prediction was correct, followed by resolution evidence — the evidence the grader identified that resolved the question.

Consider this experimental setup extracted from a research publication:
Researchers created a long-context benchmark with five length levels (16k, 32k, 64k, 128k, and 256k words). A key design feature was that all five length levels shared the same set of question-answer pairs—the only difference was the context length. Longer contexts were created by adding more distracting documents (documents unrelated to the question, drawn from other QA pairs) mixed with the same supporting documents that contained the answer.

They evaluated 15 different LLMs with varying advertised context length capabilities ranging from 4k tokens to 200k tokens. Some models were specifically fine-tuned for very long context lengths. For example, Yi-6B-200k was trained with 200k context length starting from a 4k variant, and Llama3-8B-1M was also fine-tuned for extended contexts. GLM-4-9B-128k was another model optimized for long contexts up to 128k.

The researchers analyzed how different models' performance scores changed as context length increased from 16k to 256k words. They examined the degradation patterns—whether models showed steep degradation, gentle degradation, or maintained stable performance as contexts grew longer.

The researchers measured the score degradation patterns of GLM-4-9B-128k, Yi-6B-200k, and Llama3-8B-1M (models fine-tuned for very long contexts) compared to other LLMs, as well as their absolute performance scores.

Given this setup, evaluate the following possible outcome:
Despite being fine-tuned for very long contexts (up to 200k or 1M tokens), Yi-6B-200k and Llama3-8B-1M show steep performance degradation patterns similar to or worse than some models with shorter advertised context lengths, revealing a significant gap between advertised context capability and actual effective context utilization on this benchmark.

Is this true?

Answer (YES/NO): NO